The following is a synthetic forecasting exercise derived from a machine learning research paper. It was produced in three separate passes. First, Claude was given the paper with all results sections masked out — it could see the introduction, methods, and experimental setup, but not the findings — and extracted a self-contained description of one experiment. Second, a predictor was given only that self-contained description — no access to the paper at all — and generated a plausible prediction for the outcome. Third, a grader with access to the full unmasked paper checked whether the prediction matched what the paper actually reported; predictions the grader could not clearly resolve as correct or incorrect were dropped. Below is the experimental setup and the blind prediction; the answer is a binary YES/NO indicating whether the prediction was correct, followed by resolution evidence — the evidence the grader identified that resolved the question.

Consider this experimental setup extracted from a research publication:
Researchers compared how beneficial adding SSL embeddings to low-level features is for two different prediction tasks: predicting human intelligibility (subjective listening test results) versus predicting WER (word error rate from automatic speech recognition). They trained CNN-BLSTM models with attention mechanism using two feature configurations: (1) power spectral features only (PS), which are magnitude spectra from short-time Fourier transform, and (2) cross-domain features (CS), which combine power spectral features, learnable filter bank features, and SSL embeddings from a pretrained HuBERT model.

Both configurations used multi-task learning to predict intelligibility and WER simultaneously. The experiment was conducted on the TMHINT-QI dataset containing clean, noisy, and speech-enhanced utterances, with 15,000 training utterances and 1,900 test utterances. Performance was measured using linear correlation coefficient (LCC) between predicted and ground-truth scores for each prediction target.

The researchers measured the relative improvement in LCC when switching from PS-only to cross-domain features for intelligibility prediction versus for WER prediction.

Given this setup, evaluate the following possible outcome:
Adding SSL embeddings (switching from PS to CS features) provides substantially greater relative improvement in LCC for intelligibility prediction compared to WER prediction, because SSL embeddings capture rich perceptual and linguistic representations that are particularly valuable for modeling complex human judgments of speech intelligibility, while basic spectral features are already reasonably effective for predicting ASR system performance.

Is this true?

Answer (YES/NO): NO